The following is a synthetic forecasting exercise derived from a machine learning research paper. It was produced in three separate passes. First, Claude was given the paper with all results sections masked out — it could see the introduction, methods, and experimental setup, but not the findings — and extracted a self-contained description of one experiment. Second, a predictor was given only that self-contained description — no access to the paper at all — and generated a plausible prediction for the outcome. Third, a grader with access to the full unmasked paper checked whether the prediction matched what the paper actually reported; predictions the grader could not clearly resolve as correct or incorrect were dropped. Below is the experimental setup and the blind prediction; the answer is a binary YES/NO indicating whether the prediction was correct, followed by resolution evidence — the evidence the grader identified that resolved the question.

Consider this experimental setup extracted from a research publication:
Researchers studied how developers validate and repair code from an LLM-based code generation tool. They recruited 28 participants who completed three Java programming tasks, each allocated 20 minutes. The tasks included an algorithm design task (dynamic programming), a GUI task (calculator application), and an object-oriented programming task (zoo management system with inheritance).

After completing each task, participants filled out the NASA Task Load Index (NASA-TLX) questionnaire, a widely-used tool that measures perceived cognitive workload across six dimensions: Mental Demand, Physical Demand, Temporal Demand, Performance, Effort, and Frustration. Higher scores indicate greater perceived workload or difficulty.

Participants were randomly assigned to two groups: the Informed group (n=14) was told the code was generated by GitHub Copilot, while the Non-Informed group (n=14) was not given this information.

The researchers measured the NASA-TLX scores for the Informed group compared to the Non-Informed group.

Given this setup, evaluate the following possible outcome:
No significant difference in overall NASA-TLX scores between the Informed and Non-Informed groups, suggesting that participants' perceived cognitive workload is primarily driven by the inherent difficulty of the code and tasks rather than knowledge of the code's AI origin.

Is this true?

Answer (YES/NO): NO